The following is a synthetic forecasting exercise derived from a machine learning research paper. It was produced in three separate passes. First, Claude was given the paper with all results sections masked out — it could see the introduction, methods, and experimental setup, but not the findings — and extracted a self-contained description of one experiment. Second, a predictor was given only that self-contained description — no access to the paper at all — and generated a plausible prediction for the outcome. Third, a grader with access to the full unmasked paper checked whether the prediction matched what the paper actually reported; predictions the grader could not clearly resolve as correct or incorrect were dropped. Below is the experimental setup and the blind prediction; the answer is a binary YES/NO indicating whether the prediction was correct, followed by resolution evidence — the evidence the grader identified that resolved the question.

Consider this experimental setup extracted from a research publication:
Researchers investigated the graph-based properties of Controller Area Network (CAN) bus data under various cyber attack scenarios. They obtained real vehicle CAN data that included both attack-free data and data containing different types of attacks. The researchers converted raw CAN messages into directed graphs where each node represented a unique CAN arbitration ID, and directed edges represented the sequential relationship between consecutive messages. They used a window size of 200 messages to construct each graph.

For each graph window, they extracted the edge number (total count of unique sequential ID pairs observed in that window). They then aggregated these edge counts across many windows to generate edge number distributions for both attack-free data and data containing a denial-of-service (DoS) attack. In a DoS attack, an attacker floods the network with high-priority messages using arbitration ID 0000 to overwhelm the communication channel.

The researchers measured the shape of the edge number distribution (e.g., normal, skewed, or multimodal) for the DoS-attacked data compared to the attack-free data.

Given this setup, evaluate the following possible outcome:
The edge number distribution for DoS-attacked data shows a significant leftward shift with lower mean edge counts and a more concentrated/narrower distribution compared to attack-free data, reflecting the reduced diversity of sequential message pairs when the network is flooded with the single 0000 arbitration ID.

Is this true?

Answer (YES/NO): NO